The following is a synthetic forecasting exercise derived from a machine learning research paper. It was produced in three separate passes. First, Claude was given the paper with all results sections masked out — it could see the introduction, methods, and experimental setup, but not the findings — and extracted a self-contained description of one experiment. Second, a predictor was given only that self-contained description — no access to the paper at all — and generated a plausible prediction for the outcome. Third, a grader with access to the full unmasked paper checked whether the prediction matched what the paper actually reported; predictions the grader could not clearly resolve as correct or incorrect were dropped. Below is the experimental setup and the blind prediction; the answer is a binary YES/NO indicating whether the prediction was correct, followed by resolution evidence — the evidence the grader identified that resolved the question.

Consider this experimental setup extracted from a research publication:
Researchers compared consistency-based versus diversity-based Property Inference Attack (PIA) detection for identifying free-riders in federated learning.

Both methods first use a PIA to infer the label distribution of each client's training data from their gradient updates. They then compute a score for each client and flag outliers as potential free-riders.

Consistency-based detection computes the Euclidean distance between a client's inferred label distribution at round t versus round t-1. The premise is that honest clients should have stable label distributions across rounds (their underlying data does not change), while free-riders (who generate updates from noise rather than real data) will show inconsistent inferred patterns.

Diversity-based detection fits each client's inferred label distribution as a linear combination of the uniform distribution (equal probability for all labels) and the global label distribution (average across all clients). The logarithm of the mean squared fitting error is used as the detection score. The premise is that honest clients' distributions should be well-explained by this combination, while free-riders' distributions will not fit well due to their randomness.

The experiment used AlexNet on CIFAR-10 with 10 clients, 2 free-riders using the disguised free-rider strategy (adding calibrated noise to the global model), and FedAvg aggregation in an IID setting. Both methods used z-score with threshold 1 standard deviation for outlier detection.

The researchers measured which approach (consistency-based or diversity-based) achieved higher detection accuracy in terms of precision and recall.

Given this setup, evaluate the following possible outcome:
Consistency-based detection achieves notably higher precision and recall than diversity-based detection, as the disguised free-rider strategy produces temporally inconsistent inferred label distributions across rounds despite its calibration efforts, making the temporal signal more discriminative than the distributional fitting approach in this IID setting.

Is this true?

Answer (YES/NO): NO